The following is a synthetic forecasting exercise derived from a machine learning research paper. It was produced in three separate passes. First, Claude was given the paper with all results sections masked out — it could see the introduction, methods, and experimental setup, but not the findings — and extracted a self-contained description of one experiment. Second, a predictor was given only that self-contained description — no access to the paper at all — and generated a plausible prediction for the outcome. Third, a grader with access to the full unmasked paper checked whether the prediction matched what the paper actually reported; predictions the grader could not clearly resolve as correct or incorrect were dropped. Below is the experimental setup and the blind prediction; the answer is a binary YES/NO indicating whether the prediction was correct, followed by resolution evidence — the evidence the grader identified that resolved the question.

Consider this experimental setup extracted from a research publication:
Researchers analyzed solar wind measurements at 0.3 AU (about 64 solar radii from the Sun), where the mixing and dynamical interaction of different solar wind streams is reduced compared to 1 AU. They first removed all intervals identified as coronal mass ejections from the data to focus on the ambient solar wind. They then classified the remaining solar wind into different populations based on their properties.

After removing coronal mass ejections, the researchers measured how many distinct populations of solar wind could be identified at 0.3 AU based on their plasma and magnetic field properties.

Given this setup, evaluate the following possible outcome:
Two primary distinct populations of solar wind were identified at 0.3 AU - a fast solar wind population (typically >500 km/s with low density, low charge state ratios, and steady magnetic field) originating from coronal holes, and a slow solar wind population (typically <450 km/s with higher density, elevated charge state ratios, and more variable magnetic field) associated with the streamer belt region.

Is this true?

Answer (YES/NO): NO